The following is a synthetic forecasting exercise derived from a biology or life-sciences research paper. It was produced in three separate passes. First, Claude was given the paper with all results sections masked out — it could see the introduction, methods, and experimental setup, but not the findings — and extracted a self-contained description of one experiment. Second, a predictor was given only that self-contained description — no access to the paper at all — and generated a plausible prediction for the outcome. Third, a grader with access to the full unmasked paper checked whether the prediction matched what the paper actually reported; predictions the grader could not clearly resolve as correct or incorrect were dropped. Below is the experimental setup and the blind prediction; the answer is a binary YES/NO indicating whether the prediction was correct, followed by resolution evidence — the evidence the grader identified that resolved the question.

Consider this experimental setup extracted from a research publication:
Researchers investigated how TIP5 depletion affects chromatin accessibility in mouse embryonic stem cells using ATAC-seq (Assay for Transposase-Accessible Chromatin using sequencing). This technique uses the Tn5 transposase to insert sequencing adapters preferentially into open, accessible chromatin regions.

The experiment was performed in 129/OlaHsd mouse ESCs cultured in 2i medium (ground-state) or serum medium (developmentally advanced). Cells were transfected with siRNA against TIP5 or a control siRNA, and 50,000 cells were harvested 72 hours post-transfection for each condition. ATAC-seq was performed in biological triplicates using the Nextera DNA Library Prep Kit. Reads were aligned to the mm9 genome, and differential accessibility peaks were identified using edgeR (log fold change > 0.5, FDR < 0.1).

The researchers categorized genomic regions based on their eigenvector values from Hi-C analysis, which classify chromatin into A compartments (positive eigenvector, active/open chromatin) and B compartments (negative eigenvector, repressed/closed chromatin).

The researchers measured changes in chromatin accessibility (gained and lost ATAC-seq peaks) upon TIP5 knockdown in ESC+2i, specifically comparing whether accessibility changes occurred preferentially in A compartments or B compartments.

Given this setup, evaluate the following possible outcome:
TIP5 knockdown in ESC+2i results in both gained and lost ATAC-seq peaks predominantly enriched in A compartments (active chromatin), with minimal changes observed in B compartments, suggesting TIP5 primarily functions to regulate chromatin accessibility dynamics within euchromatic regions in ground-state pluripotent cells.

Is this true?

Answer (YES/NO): NO